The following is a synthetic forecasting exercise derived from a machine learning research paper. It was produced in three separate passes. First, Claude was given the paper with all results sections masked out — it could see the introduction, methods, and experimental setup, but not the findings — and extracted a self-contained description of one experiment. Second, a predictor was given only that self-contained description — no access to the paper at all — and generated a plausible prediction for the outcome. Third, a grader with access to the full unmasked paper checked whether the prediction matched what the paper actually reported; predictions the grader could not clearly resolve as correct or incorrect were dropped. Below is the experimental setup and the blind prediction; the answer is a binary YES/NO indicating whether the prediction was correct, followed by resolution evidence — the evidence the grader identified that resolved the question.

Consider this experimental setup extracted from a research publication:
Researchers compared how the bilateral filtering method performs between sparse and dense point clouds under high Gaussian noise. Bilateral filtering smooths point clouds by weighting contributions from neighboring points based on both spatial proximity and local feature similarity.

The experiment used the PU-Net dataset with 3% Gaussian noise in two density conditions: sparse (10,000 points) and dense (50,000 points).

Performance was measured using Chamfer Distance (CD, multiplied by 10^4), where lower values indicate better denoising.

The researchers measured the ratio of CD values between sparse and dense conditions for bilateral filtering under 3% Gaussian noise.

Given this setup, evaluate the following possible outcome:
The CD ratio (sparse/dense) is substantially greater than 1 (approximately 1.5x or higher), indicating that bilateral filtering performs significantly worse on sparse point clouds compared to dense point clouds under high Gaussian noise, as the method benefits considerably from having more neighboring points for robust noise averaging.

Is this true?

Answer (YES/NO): NO